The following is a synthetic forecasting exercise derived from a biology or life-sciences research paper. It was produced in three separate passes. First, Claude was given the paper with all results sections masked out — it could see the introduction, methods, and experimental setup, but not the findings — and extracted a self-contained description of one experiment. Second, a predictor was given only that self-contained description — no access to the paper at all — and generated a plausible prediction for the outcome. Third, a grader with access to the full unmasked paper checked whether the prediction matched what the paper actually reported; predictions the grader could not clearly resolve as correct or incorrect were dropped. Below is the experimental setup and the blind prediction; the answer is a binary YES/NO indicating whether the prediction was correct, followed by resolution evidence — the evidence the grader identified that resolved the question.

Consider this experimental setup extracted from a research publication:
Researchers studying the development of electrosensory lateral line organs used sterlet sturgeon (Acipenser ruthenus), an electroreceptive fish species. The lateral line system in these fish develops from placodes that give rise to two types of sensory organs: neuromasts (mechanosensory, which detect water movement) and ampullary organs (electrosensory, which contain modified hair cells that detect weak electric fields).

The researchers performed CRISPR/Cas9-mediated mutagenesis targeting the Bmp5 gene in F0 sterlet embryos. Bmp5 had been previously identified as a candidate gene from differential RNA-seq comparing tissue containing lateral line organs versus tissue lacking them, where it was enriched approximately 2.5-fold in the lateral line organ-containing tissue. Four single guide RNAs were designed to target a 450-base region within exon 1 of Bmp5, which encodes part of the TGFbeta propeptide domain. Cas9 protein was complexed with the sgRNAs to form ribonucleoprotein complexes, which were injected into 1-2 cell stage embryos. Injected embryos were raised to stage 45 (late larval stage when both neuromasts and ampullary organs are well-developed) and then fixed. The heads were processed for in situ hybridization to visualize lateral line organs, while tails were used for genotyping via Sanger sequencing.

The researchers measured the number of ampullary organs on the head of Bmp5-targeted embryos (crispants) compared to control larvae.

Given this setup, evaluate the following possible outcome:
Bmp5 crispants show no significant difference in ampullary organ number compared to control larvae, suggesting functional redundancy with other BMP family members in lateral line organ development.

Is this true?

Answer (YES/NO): NO